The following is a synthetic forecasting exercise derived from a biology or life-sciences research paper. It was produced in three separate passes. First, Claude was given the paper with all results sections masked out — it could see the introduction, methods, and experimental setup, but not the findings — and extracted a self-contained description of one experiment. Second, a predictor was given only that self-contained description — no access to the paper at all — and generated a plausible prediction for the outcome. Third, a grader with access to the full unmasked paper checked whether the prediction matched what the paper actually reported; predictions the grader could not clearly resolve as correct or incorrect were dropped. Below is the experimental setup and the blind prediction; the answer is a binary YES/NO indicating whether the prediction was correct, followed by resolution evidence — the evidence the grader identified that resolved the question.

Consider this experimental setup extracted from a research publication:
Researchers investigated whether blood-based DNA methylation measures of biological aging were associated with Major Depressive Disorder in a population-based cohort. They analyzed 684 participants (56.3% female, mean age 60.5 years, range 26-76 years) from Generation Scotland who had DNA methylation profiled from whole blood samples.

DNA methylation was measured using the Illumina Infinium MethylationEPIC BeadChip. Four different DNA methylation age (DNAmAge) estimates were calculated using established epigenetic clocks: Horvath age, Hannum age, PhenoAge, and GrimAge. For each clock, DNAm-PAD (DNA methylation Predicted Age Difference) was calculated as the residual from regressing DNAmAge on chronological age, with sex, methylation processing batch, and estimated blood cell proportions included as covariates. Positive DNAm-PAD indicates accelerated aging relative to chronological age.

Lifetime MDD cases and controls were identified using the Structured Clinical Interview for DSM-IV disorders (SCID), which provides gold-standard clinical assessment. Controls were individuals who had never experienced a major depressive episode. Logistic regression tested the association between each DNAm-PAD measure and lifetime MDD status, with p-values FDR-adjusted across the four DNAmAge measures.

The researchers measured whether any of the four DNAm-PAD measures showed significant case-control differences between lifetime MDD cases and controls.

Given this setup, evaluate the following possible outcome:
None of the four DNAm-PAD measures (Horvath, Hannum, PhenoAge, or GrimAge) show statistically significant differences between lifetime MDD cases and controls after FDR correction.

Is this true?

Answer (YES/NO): NO